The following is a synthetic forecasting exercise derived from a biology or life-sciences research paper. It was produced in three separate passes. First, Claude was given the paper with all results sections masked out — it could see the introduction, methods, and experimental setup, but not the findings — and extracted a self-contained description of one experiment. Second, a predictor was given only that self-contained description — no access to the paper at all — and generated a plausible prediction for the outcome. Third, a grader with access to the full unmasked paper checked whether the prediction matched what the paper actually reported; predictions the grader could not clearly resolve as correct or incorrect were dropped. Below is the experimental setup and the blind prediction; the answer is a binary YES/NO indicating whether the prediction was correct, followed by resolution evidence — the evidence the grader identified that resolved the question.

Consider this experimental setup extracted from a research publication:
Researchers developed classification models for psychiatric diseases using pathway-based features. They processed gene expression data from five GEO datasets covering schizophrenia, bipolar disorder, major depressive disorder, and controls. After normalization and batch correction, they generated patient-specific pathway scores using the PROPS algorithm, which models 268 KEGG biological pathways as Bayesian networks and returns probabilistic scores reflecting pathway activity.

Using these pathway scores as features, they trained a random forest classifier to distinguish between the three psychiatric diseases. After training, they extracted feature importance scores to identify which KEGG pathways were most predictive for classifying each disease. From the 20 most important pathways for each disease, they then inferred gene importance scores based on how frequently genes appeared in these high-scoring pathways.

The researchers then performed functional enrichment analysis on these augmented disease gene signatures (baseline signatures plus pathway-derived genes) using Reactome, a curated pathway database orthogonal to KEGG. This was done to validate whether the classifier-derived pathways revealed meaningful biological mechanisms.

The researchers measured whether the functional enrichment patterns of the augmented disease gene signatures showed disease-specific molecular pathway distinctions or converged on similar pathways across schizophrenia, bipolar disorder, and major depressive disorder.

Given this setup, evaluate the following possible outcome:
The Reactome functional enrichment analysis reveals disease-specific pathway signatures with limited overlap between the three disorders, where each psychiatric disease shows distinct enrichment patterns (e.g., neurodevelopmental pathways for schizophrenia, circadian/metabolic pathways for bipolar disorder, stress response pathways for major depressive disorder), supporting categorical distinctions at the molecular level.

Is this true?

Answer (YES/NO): NO